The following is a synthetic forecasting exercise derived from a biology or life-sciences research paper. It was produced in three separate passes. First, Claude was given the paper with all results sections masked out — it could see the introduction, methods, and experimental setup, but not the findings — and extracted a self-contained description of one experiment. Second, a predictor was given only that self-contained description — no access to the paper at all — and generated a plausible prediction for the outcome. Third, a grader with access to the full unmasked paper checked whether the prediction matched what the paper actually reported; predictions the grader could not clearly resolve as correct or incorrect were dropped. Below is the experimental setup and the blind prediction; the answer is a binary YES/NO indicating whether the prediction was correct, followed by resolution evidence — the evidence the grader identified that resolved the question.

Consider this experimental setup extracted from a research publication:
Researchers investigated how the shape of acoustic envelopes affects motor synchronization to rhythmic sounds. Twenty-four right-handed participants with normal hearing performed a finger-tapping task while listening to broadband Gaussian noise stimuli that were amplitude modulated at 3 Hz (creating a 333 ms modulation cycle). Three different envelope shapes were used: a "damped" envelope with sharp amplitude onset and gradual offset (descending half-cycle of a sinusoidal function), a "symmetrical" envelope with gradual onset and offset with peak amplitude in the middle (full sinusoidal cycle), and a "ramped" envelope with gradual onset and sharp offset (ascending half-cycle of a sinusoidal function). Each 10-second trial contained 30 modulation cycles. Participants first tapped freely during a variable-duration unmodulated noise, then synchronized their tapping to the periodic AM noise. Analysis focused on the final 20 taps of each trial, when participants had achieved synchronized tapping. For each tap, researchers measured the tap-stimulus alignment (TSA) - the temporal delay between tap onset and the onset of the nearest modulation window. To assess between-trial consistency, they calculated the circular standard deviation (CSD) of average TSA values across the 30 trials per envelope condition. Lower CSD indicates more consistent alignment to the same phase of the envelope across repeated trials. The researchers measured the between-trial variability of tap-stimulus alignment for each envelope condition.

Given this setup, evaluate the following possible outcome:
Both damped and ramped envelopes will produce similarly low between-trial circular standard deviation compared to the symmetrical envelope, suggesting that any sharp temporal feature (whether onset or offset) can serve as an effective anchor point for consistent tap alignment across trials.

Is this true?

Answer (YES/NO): NO